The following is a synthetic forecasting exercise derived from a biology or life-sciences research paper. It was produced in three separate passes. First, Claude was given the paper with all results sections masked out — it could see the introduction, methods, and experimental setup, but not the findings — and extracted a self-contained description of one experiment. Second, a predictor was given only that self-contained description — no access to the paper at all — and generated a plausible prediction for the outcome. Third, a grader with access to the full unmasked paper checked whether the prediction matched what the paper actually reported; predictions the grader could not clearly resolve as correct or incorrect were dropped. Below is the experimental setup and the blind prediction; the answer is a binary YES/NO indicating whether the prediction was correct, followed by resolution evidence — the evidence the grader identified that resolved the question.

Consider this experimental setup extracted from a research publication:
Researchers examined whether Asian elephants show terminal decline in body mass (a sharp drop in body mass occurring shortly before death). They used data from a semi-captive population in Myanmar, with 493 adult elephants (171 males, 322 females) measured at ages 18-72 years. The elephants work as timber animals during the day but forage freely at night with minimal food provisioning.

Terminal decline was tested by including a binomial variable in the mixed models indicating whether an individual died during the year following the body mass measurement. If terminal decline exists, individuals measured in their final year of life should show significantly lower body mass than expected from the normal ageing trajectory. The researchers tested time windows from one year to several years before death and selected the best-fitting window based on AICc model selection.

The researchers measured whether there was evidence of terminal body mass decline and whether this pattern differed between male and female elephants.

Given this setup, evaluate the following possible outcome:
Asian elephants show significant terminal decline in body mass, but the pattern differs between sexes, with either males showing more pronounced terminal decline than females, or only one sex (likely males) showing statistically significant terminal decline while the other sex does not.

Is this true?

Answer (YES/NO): NO